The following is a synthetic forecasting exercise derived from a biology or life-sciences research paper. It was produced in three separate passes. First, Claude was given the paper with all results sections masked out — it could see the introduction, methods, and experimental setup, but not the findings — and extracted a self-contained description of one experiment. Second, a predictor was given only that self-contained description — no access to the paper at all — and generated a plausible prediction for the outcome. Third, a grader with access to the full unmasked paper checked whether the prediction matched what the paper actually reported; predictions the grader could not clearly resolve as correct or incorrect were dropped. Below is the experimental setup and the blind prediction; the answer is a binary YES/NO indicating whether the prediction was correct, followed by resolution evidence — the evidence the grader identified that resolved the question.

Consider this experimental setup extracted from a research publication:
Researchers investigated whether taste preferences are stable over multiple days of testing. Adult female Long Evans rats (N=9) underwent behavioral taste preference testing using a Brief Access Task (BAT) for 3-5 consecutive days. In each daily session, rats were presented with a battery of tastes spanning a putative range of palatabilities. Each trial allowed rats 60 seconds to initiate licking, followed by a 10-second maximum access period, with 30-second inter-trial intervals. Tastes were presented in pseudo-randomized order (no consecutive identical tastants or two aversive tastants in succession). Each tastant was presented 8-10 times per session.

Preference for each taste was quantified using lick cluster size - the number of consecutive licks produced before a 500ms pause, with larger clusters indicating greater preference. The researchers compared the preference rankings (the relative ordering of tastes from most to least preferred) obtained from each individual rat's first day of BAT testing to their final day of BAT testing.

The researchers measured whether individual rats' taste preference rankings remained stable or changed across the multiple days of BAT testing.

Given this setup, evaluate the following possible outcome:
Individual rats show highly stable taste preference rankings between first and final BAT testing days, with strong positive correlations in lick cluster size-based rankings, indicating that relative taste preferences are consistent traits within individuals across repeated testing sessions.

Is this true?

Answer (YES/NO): NO